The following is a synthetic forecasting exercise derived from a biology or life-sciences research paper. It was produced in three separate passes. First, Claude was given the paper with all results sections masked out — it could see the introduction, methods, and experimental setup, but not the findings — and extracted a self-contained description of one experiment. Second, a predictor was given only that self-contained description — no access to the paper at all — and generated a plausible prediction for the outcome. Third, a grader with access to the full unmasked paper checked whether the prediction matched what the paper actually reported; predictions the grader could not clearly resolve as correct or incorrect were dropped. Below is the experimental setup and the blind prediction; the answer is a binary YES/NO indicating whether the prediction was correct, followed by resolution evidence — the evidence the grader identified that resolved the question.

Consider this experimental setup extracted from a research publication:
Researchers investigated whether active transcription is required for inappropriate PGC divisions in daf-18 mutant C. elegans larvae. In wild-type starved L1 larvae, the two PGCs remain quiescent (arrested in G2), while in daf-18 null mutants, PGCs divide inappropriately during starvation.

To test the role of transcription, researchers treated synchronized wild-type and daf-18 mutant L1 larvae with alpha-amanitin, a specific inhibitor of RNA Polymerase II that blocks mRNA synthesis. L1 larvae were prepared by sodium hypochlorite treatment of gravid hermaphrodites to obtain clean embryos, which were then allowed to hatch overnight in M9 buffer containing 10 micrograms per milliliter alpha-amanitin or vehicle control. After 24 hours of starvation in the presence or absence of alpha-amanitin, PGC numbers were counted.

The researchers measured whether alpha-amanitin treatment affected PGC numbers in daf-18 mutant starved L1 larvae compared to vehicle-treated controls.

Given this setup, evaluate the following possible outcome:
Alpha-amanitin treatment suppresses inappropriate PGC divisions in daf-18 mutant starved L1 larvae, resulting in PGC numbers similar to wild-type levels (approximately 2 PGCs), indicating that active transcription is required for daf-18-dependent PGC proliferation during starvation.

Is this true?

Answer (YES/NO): NO